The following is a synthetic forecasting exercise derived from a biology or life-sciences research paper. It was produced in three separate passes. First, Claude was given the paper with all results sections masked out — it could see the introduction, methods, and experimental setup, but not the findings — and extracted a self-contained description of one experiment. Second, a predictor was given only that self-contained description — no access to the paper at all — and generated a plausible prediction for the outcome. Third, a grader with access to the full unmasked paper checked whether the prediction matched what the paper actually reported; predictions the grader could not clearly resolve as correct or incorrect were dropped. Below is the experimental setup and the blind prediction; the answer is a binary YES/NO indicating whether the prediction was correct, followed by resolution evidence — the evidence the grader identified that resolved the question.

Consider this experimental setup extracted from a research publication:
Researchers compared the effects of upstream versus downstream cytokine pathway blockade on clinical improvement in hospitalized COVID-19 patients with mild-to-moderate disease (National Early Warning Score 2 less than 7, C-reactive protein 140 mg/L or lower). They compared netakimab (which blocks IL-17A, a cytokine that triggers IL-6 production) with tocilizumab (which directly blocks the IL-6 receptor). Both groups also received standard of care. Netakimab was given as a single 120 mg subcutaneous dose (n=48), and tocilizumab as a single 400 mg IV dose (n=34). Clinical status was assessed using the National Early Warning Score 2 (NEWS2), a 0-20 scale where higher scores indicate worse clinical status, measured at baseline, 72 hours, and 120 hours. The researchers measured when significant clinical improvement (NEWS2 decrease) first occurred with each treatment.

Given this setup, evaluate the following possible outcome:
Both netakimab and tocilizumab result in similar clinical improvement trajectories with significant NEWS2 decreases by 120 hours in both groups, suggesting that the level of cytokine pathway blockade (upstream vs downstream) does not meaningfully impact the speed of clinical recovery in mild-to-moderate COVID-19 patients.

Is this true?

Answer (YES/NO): YES